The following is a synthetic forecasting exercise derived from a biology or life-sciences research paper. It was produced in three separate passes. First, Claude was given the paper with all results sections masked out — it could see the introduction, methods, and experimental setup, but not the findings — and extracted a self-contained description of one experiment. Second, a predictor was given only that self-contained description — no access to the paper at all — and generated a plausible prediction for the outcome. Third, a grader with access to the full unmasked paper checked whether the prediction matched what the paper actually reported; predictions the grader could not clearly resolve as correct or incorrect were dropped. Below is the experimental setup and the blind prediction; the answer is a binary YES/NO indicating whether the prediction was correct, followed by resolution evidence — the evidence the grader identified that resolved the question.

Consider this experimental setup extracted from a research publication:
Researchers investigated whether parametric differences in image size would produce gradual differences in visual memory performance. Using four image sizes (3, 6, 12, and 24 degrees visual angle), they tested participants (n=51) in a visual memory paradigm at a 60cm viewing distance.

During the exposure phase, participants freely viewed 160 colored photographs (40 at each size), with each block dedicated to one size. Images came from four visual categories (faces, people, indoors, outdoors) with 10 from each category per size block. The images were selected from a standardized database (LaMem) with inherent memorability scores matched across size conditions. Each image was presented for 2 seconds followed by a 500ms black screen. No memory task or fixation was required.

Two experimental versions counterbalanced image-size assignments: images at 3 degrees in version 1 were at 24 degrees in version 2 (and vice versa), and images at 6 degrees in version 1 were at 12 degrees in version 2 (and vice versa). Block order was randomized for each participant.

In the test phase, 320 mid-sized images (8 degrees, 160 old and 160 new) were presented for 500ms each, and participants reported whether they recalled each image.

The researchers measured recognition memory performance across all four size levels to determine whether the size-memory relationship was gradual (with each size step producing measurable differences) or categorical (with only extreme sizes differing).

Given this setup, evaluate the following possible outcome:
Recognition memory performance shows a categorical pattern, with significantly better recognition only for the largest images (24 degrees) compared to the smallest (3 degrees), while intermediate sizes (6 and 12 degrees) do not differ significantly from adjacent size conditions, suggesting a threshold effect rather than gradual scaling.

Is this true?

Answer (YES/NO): NO